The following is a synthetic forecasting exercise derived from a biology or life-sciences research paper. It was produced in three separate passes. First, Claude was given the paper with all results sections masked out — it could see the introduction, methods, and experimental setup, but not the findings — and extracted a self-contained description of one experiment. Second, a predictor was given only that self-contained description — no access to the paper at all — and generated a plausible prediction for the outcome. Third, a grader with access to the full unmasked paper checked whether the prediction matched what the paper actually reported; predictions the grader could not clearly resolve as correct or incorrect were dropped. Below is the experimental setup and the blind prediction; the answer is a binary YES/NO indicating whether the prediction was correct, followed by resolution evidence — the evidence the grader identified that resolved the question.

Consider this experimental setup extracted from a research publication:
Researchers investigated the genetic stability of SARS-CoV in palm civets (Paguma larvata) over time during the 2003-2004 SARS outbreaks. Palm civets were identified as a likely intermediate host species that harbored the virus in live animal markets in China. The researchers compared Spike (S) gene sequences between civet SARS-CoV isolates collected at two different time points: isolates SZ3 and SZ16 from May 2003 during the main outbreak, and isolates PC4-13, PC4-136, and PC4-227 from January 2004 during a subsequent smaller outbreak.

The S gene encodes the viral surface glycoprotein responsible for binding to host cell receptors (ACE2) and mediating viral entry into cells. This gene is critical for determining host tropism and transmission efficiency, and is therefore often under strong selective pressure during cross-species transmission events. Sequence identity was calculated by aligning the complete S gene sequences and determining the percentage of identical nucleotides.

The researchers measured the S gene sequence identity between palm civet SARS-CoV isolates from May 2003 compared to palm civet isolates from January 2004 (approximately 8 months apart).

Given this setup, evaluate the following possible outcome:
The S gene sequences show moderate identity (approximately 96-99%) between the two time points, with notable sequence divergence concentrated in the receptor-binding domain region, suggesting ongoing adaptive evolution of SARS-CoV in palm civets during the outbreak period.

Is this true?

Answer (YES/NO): NO